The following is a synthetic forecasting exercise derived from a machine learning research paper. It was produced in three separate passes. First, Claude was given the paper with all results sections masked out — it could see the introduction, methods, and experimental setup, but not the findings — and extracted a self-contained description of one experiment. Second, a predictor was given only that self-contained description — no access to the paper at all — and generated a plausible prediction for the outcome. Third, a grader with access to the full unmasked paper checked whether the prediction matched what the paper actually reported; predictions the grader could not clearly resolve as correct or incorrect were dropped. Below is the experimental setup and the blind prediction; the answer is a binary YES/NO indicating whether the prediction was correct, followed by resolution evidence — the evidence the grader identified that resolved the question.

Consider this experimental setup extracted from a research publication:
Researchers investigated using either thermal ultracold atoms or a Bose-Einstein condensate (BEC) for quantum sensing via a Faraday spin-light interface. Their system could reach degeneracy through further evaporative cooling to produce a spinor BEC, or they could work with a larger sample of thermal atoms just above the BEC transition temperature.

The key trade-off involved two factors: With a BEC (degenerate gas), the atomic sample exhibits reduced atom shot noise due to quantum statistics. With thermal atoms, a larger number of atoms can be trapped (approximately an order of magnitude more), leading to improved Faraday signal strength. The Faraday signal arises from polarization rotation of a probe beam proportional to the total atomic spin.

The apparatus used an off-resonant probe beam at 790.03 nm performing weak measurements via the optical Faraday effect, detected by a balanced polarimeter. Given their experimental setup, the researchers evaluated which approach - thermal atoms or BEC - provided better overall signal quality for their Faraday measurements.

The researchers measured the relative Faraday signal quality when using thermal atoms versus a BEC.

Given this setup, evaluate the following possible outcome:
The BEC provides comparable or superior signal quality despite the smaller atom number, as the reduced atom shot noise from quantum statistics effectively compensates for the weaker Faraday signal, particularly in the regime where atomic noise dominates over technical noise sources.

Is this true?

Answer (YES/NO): NO